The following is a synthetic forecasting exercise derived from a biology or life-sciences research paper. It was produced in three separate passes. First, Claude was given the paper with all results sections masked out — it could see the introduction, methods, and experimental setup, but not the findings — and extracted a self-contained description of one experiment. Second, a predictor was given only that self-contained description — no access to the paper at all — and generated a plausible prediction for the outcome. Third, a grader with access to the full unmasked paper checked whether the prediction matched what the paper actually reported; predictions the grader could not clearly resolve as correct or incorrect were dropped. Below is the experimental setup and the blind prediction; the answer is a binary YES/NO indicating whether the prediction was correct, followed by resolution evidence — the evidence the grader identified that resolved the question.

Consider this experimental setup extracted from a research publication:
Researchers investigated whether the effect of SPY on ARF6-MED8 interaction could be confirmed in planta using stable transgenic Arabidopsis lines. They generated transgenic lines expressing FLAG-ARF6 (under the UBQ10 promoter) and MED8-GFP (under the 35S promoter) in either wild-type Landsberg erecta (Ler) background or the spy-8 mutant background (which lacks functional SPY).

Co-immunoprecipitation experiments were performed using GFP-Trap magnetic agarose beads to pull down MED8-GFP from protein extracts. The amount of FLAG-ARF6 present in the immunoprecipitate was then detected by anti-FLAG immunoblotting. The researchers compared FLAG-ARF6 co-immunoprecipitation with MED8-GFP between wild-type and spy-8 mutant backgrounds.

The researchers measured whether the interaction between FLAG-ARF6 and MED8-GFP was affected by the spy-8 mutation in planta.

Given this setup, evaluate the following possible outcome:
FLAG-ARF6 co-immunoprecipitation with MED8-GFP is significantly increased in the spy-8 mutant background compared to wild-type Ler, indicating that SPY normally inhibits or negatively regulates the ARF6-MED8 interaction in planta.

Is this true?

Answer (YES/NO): YES